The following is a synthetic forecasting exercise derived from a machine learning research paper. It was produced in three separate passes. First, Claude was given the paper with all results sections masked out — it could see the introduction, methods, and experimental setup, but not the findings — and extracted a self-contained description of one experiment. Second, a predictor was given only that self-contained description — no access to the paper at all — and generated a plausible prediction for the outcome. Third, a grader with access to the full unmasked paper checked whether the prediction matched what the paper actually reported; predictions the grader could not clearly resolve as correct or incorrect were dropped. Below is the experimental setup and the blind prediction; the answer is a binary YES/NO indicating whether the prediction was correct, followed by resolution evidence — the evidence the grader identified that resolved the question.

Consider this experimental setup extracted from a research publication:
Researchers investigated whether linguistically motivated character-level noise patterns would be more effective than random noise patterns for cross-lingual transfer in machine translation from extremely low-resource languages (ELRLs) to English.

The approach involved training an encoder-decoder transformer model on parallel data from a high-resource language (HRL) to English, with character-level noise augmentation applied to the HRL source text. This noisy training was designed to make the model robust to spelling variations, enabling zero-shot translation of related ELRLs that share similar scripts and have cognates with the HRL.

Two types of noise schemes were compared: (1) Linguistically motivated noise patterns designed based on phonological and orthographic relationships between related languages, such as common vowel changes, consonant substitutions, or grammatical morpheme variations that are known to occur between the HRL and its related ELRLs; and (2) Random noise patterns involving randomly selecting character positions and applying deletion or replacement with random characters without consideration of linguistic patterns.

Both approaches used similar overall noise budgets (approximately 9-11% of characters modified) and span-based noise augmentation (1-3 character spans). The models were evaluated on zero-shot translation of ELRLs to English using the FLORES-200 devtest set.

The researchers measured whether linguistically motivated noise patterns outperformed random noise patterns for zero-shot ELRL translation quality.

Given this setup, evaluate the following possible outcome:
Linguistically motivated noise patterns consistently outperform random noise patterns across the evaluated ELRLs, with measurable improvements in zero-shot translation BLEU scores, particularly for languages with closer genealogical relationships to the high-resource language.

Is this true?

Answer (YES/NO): NO